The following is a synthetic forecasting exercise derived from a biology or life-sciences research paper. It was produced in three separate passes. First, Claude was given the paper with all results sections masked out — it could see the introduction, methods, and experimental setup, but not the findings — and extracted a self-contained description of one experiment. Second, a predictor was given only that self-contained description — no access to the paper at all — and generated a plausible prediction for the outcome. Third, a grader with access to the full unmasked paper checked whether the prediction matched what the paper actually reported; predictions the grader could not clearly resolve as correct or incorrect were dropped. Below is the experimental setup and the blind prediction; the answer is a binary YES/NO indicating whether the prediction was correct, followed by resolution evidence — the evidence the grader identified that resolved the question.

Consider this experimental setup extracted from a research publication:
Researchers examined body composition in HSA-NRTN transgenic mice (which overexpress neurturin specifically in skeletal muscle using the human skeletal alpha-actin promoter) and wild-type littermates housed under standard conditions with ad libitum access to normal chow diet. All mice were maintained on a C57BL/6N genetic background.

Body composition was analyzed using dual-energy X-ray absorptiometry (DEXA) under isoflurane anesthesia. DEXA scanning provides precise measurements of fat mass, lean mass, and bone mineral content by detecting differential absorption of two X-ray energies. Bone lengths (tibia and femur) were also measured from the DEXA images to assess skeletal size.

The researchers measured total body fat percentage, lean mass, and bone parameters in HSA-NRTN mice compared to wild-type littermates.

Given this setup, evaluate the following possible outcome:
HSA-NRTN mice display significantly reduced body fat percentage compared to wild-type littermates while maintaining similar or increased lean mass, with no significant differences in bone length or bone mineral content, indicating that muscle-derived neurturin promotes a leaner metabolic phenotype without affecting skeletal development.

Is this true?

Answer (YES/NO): YES